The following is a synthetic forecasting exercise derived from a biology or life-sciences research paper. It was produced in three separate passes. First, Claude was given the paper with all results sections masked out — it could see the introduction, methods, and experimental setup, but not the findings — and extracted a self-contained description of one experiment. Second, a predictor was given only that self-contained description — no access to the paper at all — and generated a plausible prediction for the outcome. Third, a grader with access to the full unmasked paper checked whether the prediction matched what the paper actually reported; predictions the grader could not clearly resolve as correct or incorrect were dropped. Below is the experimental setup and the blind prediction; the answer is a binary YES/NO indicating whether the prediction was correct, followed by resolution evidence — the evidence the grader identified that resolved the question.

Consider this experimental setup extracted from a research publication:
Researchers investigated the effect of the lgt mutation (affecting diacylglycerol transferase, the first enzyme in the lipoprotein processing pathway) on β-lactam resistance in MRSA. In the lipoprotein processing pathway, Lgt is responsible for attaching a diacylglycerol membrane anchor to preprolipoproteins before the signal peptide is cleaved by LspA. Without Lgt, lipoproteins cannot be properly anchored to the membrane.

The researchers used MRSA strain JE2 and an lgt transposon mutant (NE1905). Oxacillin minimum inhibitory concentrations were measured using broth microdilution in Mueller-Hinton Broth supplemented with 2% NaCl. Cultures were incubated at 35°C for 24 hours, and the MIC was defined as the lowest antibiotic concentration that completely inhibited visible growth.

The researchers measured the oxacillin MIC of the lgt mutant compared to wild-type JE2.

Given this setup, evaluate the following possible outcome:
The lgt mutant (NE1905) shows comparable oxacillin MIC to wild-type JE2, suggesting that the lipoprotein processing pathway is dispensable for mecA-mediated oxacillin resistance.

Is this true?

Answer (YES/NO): YES